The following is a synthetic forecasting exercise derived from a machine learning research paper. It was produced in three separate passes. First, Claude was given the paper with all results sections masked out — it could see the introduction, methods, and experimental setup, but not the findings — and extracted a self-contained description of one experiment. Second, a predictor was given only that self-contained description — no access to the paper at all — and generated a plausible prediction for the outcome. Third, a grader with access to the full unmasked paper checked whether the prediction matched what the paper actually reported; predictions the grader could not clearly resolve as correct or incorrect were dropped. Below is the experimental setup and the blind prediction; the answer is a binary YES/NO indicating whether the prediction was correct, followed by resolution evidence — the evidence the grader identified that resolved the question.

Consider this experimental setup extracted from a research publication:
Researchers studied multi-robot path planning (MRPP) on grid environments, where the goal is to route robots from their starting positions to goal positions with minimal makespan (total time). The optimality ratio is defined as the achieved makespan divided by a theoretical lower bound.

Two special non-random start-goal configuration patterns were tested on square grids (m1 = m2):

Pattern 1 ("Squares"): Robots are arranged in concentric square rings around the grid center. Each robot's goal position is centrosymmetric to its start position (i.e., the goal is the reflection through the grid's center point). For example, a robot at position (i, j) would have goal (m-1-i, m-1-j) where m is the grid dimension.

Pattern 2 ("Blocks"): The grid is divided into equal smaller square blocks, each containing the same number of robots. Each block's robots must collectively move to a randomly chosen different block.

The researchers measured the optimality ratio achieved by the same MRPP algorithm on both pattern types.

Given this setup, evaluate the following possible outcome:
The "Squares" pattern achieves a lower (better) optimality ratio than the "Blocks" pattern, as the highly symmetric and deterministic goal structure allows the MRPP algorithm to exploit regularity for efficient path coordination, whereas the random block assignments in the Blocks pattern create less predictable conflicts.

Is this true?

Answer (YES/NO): YES